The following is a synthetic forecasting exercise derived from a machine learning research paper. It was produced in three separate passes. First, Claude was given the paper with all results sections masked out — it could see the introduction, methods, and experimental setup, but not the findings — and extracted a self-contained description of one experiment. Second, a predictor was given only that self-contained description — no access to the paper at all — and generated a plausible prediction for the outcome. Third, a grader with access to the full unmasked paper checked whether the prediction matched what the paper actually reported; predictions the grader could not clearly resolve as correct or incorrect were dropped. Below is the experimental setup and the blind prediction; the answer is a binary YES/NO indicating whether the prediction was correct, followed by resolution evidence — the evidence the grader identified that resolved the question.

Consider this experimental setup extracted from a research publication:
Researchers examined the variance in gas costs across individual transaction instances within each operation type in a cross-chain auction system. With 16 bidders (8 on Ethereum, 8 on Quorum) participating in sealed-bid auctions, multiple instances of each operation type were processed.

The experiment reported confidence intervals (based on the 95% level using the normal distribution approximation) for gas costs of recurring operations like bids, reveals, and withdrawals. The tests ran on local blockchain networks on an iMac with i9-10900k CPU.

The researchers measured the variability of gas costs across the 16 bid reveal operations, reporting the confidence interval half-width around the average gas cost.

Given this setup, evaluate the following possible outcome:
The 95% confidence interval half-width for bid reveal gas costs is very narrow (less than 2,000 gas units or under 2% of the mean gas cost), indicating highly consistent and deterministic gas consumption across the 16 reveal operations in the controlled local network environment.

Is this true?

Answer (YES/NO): NO